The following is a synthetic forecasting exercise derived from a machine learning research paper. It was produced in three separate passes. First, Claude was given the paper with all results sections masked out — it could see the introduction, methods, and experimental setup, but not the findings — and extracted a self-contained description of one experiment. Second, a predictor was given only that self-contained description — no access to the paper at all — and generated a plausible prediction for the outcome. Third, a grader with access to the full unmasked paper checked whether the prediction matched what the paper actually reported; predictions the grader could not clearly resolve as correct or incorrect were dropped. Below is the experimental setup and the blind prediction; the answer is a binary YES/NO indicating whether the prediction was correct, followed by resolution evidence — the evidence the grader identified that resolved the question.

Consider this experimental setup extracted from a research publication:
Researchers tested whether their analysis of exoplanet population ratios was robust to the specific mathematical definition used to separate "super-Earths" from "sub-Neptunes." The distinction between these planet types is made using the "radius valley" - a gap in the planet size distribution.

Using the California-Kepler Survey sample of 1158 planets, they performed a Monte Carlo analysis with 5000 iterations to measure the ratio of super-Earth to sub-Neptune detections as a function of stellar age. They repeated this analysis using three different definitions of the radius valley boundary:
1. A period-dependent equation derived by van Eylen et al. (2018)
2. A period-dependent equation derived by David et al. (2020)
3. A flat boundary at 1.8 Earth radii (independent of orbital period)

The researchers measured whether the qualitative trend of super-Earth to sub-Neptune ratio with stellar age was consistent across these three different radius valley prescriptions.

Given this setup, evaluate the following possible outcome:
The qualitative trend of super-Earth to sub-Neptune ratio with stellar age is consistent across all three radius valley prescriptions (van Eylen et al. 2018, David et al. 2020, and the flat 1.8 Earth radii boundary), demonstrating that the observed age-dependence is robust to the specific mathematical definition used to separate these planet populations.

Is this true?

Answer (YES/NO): YES